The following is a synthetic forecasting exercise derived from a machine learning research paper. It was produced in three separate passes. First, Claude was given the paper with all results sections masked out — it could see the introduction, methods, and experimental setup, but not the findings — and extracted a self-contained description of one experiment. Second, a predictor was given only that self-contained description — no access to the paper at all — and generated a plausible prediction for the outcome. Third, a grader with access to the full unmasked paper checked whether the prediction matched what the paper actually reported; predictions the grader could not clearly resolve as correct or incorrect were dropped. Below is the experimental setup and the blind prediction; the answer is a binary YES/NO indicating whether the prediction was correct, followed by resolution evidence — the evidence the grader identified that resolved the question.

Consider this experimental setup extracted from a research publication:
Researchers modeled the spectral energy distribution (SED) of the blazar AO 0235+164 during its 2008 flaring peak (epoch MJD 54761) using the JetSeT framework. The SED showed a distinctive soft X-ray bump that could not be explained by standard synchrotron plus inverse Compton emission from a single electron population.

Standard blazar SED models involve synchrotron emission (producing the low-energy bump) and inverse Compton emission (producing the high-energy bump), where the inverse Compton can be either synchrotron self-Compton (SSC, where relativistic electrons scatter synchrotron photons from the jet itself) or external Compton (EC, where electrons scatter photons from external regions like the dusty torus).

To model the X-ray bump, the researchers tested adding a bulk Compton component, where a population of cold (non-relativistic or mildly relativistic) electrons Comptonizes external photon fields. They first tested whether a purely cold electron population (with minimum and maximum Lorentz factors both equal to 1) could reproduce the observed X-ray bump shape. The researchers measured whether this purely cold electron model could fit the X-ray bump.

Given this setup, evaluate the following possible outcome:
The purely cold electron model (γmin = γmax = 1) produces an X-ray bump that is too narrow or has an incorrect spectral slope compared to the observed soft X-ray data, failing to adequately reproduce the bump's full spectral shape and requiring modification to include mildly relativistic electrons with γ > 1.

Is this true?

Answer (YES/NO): YES